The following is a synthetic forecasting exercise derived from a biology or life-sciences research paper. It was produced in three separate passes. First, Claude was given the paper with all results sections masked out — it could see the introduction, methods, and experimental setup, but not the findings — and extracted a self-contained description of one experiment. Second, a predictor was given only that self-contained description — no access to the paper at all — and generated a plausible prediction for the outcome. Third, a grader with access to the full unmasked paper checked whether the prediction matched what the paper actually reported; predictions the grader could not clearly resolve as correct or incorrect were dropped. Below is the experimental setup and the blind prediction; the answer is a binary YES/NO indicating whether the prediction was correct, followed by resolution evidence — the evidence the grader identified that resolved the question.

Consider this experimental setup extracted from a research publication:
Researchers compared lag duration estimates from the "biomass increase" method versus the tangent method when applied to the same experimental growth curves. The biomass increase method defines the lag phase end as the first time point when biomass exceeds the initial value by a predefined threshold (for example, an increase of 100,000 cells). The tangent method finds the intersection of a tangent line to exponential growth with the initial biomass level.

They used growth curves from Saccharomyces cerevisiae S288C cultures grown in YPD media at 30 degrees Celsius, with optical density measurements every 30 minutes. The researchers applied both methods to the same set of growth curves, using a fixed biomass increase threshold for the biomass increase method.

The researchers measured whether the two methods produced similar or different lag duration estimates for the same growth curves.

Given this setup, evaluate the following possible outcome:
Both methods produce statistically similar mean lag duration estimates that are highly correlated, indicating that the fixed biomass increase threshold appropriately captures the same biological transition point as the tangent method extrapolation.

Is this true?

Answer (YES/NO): NO